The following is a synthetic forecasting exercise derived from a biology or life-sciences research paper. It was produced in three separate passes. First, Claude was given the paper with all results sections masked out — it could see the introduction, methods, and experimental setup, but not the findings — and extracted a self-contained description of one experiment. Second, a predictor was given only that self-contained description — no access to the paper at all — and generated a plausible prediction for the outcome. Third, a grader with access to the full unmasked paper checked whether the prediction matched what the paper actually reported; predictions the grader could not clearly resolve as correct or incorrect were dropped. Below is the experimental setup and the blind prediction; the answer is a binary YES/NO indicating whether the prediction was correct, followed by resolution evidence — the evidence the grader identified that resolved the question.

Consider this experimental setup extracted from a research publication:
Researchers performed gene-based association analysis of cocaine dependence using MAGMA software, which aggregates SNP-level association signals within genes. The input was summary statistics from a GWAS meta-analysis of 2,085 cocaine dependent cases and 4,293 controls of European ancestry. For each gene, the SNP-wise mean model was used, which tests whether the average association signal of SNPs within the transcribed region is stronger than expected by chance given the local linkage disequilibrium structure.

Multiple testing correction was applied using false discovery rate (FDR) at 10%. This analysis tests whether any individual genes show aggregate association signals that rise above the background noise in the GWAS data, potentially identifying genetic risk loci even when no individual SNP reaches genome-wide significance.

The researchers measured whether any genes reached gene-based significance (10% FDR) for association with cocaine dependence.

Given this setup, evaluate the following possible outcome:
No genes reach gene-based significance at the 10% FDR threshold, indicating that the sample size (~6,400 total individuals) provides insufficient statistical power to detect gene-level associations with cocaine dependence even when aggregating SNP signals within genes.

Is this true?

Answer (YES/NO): NO